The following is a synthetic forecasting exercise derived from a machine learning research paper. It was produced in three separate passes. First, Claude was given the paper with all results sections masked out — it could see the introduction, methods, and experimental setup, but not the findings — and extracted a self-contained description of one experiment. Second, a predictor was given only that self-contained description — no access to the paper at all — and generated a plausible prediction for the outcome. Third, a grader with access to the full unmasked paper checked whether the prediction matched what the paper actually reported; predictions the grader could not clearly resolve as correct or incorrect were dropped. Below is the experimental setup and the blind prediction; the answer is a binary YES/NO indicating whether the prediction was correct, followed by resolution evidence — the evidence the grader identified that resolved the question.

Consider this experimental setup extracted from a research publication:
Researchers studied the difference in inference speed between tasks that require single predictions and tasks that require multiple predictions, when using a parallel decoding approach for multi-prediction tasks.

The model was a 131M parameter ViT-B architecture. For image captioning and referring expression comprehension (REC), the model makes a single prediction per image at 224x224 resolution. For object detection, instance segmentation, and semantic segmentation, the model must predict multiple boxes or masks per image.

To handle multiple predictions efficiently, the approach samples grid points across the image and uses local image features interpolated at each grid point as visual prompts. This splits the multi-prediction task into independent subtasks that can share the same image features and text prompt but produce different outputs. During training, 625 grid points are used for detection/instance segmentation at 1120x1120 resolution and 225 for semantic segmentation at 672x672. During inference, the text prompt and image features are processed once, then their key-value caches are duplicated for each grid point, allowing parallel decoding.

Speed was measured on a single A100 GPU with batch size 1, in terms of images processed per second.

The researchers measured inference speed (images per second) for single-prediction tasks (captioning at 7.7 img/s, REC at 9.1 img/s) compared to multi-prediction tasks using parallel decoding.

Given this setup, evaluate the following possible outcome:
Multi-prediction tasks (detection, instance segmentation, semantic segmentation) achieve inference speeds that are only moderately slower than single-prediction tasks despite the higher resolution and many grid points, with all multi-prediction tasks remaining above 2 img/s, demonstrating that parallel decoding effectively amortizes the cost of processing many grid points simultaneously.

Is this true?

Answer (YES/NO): YES